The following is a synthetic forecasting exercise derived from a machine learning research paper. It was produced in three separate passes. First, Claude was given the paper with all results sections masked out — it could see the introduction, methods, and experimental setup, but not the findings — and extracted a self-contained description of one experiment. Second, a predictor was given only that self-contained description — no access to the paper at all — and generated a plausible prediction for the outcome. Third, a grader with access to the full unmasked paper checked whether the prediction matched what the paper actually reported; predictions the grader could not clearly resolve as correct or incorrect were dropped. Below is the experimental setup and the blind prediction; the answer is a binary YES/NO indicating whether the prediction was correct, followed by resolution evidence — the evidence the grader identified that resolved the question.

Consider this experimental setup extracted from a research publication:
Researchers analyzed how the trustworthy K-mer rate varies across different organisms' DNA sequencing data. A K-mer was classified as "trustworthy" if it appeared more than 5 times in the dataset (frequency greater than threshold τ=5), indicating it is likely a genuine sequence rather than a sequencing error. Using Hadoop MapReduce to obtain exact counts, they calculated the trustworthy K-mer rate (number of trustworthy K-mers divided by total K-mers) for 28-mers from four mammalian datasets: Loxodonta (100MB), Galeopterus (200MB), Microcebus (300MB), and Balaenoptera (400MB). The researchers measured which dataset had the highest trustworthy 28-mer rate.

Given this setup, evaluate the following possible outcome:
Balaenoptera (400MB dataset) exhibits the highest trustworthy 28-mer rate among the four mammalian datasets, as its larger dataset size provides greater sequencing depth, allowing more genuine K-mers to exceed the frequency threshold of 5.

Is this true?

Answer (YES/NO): NO